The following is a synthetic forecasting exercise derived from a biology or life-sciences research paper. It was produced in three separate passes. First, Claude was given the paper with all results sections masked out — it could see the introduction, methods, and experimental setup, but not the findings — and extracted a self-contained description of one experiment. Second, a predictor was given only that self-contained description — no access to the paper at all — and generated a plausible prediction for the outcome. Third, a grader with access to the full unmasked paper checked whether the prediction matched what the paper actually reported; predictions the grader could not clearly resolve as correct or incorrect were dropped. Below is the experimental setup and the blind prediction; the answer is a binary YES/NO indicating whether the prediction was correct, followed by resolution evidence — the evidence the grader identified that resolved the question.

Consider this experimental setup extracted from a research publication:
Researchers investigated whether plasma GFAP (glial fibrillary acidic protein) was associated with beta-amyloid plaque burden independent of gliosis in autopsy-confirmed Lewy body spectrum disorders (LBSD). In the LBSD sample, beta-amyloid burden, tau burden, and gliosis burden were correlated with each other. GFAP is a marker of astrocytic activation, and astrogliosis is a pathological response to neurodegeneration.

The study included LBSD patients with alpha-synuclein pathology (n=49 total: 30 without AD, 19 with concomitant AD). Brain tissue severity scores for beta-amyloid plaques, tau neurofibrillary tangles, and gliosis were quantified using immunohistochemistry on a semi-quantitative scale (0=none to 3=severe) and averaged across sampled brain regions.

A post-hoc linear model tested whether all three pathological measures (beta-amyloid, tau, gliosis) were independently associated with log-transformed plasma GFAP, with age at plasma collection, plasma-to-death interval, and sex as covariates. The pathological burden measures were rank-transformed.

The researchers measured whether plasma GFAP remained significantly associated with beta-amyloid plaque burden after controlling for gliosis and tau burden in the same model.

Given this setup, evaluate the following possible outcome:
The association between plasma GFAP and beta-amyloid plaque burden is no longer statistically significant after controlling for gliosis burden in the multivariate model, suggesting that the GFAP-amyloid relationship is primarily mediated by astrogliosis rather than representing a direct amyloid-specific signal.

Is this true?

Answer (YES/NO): NO